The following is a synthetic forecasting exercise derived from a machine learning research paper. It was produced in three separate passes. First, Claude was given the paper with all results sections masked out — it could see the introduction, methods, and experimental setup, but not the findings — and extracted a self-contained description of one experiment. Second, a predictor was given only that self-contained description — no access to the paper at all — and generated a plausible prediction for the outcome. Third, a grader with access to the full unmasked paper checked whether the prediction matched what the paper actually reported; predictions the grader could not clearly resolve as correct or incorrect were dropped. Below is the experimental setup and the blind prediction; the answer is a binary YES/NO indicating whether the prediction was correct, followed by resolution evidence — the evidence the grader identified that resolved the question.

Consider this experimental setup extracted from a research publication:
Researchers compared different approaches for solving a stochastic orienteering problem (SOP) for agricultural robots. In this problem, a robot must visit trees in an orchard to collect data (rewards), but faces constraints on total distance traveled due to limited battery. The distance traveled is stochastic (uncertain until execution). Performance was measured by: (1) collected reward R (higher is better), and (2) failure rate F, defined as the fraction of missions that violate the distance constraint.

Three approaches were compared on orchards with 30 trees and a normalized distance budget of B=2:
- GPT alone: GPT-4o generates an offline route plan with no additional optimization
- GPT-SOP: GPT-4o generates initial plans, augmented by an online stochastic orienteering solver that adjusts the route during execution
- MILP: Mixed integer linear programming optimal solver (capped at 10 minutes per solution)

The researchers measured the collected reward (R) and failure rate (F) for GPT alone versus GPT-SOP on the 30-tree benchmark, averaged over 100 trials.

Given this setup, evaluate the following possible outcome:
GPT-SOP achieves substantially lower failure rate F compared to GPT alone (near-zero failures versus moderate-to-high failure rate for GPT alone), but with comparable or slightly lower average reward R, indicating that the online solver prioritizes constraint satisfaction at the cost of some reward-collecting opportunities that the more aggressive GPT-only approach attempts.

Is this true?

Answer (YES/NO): NO